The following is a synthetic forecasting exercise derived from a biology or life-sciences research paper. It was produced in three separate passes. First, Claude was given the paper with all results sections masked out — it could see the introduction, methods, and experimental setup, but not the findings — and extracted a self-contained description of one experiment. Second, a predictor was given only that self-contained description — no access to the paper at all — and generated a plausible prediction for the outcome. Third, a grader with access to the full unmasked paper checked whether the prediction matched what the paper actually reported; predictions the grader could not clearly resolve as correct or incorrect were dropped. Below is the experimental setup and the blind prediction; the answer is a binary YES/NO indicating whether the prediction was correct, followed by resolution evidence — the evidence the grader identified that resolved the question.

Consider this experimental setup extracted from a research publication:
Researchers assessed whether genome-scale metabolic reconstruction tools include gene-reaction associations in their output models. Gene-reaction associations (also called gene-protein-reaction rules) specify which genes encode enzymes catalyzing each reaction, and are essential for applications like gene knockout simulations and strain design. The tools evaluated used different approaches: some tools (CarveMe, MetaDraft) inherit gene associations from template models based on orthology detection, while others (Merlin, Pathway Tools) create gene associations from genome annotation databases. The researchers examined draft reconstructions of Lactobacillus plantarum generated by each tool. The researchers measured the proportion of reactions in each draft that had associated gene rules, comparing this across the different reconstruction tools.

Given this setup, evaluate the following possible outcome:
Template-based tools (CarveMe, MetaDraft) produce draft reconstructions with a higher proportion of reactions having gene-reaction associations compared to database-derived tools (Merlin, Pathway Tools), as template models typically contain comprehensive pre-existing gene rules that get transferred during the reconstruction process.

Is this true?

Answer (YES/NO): NO